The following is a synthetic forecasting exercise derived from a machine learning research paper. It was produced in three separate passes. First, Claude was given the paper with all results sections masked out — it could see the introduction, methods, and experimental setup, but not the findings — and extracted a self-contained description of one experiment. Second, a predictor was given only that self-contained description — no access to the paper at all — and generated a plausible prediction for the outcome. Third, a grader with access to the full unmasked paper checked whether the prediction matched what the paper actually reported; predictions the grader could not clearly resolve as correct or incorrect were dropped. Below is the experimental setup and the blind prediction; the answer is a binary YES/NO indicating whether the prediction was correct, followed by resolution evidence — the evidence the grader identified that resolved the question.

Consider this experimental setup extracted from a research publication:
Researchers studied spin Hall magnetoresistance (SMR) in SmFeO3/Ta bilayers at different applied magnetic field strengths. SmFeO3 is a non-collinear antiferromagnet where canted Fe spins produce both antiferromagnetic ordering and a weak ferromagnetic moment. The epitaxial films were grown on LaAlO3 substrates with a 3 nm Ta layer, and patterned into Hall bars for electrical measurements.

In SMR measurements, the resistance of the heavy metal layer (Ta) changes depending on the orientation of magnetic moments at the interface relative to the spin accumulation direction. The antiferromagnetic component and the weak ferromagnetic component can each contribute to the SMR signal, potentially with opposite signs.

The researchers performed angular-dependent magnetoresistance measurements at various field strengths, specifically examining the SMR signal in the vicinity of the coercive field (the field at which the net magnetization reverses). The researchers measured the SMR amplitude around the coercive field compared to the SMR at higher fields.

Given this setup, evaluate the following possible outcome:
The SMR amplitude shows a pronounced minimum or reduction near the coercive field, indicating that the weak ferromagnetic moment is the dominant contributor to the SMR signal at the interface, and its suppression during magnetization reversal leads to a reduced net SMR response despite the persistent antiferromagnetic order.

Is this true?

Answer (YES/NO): NO